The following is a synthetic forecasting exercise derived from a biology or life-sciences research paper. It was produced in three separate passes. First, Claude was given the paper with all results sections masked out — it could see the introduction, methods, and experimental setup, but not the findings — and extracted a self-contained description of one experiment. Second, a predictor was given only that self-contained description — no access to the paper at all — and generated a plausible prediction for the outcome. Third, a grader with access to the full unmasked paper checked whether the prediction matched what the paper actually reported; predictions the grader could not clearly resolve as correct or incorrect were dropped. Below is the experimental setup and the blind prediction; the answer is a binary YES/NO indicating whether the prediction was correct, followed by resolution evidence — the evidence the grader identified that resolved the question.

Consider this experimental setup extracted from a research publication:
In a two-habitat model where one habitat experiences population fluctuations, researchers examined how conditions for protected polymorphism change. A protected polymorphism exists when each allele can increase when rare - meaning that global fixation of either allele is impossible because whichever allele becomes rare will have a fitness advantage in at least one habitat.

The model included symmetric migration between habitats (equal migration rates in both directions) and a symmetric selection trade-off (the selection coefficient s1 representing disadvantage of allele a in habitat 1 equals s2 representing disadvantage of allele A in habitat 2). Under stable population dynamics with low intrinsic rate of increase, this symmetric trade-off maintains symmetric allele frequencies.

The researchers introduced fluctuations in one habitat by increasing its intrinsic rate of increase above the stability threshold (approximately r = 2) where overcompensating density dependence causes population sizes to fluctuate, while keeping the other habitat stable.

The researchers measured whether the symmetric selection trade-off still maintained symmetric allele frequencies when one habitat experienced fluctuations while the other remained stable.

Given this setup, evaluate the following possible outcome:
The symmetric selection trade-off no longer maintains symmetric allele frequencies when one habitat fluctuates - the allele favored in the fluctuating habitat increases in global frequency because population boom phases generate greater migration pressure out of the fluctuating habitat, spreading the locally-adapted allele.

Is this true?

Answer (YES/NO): NO